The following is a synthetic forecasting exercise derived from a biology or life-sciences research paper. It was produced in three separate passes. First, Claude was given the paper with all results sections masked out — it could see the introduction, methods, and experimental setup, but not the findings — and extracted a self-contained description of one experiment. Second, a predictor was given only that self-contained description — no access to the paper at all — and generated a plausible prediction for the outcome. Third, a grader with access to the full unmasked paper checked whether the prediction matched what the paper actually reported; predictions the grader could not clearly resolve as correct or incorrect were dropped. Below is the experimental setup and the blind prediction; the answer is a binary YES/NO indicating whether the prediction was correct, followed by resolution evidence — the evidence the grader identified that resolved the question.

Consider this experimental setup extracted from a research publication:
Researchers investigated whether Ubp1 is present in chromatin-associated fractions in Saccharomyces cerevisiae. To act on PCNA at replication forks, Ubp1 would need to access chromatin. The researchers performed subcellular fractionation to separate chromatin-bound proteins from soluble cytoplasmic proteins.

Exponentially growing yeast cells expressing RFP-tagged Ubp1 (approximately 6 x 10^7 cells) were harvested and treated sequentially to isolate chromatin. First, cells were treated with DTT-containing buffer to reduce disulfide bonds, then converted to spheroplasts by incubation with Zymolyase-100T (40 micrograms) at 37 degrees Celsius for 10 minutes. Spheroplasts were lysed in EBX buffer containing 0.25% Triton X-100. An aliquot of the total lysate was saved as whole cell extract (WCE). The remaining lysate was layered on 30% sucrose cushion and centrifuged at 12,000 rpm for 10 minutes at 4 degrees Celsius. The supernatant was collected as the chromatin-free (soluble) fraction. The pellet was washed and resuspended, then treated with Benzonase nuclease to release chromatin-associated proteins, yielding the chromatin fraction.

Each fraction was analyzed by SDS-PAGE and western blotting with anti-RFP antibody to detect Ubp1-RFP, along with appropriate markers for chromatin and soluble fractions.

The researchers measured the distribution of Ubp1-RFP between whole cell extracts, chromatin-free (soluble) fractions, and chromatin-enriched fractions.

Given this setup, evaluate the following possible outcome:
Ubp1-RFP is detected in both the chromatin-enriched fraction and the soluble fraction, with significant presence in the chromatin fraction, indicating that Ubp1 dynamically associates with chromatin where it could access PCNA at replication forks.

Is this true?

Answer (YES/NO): NO